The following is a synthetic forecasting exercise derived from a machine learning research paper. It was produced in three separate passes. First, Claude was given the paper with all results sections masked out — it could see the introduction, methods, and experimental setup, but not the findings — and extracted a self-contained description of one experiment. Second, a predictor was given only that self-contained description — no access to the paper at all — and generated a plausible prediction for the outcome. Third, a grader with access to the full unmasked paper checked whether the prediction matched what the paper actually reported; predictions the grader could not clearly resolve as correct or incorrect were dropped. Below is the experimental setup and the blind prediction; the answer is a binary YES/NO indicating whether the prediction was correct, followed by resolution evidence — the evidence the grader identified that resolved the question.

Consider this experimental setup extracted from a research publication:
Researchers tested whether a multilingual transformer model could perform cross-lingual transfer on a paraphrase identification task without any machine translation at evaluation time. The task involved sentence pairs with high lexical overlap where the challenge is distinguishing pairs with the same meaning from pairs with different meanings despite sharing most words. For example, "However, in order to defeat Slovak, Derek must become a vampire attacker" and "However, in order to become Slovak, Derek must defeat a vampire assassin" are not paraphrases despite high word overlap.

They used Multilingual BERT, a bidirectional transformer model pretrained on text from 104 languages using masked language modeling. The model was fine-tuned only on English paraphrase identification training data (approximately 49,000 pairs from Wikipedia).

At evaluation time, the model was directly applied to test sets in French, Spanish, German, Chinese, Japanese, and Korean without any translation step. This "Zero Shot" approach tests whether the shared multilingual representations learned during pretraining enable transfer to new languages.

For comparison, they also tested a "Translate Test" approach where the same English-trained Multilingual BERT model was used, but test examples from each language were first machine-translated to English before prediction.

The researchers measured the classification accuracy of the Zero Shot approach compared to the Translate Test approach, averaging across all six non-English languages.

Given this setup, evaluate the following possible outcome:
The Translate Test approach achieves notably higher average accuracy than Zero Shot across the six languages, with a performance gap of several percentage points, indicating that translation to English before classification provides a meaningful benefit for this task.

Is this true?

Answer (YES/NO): YES